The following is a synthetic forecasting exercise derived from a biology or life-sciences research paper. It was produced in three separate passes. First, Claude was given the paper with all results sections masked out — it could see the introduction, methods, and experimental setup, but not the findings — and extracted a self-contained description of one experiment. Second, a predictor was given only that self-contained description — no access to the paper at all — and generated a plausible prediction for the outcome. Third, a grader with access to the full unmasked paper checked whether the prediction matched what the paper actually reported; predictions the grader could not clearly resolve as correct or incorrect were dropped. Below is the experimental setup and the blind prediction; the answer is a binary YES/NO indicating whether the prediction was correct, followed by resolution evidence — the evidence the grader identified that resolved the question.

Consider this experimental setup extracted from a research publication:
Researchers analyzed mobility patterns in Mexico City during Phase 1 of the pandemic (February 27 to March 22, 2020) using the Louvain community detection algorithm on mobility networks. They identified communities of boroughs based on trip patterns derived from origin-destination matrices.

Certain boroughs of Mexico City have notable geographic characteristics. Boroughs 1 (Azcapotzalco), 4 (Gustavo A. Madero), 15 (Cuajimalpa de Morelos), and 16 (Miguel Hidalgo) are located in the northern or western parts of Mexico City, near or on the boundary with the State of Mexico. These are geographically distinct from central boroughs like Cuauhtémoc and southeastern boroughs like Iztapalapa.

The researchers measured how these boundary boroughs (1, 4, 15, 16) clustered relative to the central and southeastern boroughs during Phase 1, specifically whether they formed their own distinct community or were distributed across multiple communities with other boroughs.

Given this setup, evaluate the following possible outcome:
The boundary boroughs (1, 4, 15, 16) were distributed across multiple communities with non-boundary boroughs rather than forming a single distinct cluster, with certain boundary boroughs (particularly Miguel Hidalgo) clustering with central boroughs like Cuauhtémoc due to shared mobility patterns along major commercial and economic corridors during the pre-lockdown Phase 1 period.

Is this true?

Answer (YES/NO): NO